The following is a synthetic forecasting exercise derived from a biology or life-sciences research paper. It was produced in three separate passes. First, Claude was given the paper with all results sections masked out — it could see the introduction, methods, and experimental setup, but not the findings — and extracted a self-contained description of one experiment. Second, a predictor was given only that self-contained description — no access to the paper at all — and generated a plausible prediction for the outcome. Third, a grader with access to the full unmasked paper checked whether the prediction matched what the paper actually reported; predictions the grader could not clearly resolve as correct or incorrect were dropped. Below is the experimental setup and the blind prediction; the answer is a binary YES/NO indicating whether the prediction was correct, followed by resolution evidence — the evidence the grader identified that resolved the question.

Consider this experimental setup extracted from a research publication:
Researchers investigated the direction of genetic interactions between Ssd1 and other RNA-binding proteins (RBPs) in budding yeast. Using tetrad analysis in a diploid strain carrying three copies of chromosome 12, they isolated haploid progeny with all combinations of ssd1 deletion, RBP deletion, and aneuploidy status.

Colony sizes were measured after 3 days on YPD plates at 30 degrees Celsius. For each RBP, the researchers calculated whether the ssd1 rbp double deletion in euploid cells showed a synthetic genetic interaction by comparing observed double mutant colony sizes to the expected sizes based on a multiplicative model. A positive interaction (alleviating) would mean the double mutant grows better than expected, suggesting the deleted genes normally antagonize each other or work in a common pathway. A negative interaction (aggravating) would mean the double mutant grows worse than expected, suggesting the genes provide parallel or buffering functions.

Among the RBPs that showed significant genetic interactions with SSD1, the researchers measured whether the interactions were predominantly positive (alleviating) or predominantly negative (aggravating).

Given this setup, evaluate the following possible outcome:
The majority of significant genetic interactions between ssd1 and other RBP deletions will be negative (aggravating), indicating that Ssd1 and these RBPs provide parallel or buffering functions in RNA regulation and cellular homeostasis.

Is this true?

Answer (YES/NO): NO